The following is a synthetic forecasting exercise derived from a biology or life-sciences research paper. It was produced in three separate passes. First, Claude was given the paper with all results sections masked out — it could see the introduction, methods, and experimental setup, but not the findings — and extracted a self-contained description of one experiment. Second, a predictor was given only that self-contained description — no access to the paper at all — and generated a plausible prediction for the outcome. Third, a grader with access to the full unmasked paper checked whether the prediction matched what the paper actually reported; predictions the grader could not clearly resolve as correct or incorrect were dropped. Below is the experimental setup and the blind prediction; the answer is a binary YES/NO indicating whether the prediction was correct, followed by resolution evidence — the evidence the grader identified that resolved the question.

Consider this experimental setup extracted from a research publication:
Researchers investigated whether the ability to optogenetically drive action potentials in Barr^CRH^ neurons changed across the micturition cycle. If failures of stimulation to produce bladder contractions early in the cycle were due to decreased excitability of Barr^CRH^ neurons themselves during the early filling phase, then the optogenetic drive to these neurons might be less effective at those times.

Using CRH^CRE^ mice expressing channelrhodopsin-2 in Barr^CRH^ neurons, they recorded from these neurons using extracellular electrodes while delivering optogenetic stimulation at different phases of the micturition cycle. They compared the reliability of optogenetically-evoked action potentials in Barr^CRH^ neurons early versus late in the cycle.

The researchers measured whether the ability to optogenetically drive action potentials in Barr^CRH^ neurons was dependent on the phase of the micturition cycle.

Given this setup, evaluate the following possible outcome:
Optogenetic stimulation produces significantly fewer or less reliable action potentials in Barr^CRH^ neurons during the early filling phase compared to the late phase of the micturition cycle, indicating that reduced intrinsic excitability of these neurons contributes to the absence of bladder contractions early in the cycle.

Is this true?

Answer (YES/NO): NO